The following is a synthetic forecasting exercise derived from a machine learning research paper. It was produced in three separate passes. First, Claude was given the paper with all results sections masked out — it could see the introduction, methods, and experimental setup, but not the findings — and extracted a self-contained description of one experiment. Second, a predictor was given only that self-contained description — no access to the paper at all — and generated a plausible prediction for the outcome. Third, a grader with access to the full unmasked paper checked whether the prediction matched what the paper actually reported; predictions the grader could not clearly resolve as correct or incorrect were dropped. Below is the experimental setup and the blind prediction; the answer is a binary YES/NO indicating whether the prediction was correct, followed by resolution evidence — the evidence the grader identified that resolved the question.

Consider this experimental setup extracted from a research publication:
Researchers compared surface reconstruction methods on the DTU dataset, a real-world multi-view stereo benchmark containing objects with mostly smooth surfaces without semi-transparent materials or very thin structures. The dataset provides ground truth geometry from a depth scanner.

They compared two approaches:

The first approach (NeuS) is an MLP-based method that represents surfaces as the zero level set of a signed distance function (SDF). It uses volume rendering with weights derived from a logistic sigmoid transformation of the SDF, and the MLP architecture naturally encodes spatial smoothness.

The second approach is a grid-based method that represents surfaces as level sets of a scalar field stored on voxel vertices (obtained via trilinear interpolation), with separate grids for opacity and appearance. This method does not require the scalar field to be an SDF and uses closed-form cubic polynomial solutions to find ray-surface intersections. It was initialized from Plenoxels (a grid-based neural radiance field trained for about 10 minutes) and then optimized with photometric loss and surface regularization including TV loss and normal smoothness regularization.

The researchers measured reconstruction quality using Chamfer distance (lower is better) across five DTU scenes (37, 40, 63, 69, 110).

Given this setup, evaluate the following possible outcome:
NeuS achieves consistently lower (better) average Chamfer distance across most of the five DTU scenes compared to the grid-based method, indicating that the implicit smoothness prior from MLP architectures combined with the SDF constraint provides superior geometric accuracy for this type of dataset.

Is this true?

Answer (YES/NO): YES